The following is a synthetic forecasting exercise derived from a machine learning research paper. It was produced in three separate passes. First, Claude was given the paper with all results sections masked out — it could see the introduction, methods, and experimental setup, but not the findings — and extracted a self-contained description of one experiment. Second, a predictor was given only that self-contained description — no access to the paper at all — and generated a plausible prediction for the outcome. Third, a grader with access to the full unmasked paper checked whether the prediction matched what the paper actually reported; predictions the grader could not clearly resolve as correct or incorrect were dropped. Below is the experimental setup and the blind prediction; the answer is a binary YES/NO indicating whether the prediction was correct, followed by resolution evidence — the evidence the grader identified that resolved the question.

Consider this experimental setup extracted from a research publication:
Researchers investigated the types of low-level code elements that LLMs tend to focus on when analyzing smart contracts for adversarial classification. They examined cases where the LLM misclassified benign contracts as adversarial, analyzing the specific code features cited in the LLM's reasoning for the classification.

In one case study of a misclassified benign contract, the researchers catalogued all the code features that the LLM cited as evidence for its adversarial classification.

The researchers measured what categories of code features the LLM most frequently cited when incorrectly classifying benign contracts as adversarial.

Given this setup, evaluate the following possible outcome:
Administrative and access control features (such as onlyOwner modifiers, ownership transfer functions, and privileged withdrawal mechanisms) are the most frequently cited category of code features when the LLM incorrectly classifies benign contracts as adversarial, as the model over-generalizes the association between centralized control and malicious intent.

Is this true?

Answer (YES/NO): NO